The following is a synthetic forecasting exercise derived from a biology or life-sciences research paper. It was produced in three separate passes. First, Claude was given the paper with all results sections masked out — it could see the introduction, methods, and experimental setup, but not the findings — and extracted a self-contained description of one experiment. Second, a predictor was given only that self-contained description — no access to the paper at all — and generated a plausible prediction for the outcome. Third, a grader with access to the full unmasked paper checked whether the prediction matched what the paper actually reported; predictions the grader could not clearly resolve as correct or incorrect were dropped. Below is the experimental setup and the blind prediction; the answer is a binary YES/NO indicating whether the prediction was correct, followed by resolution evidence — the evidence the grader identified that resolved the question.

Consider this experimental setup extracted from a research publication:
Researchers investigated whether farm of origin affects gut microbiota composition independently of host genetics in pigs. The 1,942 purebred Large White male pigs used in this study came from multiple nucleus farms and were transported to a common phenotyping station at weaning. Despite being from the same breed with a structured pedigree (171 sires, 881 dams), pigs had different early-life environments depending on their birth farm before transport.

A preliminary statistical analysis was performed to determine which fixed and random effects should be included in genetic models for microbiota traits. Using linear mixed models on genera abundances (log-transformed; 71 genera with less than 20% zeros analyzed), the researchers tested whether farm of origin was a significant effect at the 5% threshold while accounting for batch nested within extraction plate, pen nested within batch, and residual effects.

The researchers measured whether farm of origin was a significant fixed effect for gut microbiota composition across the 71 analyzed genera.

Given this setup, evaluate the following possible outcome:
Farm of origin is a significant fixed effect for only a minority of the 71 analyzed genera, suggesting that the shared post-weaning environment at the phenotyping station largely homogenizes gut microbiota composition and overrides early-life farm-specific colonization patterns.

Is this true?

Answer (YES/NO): YES